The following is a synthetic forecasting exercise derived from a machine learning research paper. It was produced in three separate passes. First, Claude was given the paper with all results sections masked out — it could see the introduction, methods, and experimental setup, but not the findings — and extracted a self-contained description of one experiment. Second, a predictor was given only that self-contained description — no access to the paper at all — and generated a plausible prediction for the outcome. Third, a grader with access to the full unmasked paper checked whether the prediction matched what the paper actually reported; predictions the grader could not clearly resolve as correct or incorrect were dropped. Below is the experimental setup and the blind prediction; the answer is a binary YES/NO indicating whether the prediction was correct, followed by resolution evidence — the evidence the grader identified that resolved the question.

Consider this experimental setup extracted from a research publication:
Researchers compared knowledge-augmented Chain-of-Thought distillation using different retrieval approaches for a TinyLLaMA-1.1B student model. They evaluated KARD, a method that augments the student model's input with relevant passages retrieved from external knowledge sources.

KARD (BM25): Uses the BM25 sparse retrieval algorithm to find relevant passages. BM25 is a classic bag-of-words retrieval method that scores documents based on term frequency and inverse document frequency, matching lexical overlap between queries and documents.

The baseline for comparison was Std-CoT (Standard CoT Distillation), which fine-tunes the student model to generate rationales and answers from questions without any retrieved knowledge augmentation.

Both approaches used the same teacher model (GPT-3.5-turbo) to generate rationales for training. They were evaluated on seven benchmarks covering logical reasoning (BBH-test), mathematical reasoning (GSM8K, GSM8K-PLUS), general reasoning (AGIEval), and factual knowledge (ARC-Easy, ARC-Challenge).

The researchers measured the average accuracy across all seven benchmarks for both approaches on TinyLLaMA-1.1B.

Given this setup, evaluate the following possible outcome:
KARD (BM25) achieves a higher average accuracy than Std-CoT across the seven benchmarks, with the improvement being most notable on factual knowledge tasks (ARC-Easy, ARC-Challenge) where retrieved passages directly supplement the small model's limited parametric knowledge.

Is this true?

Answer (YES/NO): NO